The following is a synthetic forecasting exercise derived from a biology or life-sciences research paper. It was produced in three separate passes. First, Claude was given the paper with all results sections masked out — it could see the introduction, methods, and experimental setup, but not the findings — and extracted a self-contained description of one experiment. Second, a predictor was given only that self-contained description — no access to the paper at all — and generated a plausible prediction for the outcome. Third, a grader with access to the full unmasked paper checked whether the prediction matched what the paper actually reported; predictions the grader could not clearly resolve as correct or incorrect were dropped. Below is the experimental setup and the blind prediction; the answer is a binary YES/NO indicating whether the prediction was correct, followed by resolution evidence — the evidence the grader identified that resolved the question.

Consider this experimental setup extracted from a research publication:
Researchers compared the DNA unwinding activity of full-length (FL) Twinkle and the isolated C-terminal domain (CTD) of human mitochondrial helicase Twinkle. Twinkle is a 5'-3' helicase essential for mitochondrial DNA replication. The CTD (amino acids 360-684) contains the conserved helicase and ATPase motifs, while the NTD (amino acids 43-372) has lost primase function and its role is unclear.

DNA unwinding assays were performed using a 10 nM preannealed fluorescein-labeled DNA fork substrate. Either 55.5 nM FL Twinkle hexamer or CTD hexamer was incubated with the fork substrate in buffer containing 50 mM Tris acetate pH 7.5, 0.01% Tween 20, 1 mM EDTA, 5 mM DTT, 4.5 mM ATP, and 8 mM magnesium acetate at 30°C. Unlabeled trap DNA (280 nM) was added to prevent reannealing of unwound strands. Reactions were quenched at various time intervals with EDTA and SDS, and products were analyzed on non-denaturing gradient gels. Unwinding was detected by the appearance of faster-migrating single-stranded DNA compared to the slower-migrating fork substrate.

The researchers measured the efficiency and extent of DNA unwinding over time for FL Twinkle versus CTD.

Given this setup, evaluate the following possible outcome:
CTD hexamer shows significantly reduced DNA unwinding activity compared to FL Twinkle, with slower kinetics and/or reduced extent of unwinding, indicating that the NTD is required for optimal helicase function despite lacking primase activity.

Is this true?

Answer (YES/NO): YES